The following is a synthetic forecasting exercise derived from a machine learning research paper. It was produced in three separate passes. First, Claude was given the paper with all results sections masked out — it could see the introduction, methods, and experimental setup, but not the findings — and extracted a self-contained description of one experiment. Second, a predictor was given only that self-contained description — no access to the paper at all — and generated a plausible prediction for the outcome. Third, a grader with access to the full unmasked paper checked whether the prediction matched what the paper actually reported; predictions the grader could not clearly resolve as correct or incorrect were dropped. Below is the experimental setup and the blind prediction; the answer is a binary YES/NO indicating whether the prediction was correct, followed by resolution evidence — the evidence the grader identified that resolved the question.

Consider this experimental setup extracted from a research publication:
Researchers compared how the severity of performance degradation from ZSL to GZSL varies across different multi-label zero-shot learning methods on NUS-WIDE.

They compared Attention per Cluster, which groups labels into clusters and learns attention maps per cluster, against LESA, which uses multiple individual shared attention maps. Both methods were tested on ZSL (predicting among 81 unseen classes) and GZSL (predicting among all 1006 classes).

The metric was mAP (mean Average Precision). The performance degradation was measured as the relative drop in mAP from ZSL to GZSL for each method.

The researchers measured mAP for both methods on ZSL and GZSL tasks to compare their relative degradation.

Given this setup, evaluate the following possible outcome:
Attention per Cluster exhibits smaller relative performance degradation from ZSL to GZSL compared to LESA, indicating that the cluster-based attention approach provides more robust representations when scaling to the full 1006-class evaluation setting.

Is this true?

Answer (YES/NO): NO